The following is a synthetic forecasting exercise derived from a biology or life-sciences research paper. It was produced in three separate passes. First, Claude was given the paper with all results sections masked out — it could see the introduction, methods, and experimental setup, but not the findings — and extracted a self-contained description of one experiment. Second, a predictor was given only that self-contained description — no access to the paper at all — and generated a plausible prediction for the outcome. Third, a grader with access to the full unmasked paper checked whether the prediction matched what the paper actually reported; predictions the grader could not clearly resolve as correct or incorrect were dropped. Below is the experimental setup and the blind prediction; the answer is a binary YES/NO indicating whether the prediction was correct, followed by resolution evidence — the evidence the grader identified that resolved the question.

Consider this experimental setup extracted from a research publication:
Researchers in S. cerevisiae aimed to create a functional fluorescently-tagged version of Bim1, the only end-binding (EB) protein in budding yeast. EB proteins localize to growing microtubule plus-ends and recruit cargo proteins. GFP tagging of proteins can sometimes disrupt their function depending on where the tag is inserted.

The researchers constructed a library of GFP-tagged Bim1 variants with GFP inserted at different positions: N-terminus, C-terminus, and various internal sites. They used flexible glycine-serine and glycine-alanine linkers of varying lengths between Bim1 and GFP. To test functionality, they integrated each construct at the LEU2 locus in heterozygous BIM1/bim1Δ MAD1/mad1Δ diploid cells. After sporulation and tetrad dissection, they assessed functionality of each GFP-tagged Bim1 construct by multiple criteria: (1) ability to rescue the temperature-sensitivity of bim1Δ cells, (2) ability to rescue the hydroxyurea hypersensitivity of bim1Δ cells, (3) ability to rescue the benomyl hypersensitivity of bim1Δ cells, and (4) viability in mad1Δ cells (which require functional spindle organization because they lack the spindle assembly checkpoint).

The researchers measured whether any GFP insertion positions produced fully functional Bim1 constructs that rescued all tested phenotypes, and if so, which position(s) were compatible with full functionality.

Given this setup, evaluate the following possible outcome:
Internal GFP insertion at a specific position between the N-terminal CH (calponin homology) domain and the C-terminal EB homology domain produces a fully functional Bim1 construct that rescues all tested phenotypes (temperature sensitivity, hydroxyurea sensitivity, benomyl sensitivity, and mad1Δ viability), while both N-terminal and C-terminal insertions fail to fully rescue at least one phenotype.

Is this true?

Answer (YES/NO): NO